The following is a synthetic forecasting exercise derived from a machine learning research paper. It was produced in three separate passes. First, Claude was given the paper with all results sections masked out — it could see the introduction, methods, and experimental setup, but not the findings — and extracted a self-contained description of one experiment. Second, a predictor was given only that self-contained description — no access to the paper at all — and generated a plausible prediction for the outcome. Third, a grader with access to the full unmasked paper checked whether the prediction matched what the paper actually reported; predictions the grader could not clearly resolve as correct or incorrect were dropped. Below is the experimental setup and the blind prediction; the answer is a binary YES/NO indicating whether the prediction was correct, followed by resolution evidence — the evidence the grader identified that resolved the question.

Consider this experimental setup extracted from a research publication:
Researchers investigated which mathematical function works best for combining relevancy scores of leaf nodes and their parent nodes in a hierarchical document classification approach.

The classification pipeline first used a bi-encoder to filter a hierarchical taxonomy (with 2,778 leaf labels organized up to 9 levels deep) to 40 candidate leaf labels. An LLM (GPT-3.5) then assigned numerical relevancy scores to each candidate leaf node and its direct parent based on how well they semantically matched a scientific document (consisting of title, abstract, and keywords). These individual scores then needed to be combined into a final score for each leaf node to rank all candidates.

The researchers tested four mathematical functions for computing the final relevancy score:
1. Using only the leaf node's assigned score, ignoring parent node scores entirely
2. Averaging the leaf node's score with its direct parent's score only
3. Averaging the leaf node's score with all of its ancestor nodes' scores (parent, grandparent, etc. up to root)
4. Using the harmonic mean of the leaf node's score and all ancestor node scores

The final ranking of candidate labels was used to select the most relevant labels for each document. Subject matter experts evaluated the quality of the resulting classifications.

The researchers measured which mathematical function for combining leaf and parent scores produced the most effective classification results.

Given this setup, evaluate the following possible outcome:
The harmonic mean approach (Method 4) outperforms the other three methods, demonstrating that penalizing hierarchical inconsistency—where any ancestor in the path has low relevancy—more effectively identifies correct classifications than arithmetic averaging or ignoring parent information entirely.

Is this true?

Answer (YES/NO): NO